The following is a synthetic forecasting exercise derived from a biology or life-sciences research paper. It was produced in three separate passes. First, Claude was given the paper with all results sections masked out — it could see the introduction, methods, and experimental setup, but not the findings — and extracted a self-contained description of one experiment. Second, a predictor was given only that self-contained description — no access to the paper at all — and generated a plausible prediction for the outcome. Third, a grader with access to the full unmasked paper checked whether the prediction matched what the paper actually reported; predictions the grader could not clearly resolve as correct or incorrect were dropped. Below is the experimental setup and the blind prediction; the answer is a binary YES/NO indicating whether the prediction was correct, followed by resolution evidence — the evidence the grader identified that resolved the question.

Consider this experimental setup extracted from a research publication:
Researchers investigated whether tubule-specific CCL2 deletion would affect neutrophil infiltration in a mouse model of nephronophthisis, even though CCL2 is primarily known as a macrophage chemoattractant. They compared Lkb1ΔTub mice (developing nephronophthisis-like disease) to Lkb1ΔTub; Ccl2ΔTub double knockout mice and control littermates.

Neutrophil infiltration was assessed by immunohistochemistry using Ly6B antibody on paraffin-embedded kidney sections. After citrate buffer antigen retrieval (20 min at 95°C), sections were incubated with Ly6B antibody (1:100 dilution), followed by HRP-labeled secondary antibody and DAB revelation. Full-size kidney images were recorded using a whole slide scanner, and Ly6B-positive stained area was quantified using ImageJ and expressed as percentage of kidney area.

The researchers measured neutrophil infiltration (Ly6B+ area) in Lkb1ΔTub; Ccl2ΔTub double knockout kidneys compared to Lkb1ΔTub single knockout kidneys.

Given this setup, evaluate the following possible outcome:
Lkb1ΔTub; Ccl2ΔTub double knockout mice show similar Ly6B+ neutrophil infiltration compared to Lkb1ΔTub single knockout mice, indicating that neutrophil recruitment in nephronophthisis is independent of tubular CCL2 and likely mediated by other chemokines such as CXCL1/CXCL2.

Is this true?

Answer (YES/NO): YES